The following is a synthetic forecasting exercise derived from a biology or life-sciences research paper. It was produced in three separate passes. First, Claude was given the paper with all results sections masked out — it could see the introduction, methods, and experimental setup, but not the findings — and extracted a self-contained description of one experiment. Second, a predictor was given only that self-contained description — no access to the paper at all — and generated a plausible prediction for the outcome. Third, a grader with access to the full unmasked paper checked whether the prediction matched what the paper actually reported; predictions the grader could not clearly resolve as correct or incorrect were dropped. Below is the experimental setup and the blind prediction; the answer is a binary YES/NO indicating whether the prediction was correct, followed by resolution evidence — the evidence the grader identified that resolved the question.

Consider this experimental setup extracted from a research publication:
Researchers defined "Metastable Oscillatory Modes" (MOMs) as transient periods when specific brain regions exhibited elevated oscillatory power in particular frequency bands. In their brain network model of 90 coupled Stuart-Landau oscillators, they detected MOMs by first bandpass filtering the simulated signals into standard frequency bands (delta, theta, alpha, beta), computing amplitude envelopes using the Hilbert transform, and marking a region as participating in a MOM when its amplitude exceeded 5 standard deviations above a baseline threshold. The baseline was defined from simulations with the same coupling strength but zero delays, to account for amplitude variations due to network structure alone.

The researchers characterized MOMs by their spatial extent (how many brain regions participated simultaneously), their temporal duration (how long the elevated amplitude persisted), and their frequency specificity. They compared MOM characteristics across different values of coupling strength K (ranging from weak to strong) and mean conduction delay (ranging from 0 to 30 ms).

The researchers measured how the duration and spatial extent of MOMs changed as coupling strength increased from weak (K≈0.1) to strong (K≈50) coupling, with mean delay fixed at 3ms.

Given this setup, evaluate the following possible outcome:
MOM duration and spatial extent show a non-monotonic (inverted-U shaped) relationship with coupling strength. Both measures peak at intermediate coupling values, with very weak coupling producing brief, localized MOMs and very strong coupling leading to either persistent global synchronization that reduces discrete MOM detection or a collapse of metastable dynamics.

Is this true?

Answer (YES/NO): NO